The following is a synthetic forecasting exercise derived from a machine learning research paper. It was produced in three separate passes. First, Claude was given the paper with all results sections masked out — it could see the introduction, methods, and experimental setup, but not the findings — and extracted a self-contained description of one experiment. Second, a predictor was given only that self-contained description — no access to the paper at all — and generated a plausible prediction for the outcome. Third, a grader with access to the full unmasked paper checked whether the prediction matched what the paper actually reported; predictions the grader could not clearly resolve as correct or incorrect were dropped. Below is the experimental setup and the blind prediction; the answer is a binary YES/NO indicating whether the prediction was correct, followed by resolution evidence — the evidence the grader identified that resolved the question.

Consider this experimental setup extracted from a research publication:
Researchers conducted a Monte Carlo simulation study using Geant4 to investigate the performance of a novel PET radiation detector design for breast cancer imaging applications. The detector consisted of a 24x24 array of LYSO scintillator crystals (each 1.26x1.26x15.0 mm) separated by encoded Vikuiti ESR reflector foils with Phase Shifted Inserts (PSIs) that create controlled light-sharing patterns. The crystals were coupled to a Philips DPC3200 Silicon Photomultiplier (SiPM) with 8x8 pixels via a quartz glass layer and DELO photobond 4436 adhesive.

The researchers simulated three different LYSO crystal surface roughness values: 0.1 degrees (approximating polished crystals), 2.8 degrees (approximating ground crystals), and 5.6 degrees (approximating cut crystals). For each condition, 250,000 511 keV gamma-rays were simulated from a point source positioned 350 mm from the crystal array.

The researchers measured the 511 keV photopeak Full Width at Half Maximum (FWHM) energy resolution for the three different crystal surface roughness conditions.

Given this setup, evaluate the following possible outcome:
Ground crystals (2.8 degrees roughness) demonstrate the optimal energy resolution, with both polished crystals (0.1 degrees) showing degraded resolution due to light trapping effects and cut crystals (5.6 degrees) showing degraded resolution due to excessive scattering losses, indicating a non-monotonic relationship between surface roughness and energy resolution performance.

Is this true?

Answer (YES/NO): NO